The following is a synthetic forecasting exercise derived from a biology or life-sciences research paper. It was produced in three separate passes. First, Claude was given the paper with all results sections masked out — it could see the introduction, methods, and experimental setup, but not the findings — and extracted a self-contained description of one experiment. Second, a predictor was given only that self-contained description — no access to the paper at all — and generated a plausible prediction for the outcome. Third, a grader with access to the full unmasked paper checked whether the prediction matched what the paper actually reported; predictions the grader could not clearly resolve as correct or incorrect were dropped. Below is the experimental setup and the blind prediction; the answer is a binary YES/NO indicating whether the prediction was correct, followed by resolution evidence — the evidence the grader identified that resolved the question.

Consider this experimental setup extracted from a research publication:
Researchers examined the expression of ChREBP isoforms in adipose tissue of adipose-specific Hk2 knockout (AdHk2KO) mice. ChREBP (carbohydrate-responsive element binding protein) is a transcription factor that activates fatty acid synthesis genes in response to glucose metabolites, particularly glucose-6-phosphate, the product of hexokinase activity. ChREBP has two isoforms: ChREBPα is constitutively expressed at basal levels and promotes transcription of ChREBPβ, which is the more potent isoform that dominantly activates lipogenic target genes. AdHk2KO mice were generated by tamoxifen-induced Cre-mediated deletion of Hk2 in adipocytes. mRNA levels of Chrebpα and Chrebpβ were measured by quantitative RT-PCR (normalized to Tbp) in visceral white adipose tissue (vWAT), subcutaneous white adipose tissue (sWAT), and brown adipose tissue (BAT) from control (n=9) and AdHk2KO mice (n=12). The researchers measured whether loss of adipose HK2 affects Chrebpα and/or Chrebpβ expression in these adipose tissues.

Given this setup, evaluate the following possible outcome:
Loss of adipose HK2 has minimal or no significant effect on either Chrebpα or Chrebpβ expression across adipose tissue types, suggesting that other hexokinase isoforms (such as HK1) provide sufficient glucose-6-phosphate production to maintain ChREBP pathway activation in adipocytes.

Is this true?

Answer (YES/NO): NO